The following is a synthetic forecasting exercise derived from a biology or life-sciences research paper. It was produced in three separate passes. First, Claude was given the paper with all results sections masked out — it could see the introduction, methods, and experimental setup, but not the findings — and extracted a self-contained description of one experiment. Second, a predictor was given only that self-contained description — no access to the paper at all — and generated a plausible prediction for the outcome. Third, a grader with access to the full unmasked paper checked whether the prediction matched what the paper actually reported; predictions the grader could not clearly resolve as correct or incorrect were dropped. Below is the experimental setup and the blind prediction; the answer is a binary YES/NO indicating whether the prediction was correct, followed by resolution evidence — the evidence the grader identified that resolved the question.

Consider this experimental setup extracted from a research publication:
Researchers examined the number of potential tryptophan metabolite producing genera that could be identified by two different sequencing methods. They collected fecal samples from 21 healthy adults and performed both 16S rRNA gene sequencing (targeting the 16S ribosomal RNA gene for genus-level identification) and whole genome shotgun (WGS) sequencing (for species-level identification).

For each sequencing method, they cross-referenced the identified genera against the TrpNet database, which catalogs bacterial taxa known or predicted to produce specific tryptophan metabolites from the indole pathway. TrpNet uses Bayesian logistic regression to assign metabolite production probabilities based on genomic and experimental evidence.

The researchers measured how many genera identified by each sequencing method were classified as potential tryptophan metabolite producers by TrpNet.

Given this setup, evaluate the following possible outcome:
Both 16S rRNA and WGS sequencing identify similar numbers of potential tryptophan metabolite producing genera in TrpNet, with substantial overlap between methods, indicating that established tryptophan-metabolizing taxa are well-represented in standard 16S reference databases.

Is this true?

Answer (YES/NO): NO